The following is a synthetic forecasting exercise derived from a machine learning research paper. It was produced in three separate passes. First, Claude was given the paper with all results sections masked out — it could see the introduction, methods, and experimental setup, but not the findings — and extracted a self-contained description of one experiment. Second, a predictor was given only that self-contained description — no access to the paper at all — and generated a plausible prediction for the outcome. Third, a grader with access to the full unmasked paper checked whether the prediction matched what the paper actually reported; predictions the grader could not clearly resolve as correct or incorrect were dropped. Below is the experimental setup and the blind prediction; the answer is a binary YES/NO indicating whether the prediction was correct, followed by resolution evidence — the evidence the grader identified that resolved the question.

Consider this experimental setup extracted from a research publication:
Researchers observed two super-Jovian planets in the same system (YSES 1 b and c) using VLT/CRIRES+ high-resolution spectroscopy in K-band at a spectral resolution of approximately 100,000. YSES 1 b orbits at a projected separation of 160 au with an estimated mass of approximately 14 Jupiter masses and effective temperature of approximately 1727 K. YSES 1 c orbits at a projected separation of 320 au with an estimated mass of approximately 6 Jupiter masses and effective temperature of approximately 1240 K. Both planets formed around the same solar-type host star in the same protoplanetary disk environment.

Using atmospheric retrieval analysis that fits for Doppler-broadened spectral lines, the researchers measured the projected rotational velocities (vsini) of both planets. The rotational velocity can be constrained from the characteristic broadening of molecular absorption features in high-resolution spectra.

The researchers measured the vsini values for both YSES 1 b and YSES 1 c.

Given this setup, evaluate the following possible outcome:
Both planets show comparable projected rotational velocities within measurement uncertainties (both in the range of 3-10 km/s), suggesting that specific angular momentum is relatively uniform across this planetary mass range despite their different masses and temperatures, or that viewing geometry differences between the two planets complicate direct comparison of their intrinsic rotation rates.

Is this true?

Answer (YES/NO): NO